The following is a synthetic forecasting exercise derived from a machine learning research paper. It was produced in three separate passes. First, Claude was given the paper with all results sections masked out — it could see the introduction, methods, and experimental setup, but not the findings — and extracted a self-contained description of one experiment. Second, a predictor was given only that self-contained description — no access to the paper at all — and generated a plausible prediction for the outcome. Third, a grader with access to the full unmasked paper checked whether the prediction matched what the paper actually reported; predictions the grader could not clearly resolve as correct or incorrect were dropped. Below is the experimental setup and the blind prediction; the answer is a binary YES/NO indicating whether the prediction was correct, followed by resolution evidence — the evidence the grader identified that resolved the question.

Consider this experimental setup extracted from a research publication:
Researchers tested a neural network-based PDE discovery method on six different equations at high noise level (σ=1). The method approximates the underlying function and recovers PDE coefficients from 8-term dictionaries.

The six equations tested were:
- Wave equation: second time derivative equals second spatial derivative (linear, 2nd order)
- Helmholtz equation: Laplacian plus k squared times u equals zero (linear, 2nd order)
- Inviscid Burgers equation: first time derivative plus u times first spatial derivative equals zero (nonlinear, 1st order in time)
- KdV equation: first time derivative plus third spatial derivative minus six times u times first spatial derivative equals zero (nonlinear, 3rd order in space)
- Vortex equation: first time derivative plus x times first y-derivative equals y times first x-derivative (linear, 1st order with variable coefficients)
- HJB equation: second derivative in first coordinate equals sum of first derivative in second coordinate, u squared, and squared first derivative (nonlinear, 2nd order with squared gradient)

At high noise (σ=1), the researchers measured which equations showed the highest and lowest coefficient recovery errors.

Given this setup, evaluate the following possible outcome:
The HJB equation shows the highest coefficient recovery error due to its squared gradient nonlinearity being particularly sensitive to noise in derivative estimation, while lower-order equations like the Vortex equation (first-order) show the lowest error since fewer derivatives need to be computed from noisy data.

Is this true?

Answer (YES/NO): NO